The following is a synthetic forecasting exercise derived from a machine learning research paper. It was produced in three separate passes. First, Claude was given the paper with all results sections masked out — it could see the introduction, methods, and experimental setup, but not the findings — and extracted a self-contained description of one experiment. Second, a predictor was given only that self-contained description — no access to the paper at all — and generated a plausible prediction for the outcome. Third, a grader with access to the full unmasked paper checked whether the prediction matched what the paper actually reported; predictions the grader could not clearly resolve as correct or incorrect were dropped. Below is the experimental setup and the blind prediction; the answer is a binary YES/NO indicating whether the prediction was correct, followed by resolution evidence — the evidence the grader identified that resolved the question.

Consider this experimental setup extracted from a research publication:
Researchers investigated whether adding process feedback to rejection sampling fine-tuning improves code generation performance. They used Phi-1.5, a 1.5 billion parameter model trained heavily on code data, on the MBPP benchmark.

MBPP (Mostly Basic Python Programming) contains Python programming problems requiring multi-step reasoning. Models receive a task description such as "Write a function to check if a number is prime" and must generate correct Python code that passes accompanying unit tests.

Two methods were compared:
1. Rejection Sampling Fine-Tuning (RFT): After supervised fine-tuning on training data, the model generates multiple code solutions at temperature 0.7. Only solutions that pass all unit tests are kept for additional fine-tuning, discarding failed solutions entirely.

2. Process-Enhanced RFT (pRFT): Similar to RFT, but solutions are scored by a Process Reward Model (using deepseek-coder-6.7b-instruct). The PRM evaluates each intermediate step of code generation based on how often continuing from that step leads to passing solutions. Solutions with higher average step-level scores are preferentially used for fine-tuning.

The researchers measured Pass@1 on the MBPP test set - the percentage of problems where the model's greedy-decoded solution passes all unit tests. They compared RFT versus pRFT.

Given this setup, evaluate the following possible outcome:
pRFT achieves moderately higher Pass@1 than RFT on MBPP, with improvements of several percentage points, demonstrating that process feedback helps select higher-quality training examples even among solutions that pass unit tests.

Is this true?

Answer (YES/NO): NO